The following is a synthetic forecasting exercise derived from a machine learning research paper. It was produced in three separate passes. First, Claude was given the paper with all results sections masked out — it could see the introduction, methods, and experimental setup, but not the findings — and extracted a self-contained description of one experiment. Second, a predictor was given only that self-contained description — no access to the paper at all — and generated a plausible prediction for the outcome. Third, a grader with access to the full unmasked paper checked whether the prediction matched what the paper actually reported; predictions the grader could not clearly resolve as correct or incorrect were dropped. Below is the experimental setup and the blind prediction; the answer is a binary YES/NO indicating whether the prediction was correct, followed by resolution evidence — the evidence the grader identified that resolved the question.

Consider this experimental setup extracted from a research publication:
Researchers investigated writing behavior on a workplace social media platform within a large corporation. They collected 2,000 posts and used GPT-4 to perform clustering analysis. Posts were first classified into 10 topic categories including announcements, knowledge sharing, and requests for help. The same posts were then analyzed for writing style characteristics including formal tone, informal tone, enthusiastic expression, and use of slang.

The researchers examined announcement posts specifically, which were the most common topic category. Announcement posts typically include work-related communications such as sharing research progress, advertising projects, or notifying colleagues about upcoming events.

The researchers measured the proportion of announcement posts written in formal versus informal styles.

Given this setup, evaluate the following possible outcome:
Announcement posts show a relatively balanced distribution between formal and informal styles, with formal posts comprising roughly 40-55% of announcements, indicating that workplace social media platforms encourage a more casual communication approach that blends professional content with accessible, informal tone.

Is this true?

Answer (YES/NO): YES